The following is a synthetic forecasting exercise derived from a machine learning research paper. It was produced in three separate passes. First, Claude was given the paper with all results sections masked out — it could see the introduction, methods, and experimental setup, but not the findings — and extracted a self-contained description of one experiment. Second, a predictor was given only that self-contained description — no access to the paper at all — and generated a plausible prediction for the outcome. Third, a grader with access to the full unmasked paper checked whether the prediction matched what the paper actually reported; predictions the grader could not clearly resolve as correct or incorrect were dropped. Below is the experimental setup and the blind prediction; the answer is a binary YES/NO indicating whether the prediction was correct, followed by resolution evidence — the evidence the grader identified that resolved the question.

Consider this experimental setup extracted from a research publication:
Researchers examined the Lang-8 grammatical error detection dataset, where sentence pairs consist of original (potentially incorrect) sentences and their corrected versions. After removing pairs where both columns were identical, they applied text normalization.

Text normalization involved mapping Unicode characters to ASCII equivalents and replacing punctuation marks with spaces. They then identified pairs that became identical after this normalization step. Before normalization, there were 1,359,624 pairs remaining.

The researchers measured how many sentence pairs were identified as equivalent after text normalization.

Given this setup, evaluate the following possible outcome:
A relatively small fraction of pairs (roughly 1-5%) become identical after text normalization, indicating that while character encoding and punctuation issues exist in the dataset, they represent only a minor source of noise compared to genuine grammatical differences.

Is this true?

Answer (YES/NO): NO